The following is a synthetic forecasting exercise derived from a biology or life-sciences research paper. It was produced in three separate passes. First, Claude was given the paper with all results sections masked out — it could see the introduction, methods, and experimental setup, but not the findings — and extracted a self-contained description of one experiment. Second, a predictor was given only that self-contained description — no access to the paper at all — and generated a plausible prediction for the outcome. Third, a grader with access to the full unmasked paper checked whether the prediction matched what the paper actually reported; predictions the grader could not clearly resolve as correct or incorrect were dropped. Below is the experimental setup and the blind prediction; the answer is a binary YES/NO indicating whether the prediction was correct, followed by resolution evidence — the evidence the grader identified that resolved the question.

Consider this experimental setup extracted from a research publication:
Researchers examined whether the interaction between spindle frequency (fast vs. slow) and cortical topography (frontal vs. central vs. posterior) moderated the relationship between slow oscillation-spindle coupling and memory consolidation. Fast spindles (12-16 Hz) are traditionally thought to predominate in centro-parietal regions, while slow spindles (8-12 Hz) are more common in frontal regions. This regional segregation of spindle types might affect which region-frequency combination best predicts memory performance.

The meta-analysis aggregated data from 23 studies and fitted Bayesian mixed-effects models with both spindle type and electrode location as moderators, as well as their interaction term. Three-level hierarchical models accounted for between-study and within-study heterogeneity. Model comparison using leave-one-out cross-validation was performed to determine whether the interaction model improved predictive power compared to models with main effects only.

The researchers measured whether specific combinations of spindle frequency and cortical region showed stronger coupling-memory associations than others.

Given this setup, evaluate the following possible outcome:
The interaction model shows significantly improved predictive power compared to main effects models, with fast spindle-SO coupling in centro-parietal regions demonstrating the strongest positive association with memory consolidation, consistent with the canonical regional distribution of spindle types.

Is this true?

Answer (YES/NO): NO